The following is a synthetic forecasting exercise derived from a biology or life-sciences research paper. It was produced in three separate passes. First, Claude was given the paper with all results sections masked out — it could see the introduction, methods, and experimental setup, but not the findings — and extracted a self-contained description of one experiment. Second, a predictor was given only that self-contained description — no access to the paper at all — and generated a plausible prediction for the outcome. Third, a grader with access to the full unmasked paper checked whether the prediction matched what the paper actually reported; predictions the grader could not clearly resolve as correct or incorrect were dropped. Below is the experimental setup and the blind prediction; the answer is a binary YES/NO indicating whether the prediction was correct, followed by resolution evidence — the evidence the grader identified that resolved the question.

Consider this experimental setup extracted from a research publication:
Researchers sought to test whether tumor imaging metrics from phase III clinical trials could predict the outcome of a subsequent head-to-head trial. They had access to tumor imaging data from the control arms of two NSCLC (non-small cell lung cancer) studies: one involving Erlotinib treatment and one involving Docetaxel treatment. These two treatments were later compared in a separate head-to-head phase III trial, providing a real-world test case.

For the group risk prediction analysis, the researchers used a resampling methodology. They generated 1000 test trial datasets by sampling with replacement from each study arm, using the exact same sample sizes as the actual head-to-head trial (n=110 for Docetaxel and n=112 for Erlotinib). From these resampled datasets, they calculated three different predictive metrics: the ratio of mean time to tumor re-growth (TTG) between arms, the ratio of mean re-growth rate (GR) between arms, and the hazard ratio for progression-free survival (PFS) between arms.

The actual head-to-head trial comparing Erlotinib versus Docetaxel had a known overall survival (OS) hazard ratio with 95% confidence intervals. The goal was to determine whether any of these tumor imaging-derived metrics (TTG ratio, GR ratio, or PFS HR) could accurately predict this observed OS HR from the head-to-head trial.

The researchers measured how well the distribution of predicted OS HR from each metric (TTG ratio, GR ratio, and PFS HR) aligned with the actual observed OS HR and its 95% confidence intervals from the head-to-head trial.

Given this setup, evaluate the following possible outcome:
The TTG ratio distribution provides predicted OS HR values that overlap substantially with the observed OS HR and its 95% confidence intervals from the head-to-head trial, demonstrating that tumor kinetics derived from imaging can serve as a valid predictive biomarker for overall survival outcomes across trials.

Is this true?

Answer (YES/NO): NO